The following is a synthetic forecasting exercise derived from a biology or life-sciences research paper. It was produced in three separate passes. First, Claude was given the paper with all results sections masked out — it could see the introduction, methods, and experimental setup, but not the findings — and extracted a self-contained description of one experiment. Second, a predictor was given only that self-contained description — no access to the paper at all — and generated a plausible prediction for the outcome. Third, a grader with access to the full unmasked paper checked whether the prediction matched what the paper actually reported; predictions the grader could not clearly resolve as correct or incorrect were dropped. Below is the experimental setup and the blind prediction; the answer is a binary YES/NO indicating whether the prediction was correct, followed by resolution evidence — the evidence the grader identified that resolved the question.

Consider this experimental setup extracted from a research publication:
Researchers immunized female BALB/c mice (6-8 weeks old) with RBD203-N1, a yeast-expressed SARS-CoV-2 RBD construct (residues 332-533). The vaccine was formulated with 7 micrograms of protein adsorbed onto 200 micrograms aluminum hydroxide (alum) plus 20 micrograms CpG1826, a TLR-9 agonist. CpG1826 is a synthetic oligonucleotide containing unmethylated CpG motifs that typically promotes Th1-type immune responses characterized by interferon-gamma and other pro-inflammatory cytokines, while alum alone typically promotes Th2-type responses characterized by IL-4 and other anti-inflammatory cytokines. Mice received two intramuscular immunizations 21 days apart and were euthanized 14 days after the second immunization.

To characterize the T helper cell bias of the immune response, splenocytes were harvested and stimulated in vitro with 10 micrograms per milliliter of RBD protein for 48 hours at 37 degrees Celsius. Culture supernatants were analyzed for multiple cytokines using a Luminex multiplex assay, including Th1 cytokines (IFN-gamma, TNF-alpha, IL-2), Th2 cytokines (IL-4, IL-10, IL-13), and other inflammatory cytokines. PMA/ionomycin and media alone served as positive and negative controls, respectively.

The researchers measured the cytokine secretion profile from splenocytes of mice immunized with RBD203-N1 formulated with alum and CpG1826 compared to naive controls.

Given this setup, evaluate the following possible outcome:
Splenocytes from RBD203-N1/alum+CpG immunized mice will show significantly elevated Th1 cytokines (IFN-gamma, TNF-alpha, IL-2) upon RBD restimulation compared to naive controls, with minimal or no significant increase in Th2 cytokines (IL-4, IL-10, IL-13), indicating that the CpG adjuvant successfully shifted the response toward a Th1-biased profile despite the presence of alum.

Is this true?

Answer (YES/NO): NO